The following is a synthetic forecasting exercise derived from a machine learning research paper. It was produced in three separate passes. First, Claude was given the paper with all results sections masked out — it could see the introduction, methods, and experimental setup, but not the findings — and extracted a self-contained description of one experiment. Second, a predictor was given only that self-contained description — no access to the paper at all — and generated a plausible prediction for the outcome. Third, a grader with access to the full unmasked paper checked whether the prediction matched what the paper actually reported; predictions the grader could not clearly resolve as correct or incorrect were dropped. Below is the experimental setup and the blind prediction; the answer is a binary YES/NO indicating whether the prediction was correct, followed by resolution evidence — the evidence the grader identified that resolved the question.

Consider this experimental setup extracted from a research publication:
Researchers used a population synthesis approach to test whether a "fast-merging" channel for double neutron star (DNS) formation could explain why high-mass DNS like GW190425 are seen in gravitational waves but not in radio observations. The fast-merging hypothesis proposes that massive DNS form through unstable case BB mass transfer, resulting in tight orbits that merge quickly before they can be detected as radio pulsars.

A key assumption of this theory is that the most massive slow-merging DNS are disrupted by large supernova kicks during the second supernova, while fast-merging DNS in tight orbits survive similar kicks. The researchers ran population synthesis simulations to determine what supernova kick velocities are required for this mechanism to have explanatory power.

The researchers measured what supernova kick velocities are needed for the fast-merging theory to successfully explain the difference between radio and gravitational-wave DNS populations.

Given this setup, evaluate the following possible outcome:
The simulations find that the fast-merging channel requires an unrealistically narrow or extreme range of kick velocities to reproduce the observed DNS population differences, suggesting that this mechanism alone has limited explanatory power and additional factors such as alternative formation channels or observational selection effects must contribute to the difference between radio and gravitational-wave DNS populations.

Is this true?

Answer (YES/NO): NO